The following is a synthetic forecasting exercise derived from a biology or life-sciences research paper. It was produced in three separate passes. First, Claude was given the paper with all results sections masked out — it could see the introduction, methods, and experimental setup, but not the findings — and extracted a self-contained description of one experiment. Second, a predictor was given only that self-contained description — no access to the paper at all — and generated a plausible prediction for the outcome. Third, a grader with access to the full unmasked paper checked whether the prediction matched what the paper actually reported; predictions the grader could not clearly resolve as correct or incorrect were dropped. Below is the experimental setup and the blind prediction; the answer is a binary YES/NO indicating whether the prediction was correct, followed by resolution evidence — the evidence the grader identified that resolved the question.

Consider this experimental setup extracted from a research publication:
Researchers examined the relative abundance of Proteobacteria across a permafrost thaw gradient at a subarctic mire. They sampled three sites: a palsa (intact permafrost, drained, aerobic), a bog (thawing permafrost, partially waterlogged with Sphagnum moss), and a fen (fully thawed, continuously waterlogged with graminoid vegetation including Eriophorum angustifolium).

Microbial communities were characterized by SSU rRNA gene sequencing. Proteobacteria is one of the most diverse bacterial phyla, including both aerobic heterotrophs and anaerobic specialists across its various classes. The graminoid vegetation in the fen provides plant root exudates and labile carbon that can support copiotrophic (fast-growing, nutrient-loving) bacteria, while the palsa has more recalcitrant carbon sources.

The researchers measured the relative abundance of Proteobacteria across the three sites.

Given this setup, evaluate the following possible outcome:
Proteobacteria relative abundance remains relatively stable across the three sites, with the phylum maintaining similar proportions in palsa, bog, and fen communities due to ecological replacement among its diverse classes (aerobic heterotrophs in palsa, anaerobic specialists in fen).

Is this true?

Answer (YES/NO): NO